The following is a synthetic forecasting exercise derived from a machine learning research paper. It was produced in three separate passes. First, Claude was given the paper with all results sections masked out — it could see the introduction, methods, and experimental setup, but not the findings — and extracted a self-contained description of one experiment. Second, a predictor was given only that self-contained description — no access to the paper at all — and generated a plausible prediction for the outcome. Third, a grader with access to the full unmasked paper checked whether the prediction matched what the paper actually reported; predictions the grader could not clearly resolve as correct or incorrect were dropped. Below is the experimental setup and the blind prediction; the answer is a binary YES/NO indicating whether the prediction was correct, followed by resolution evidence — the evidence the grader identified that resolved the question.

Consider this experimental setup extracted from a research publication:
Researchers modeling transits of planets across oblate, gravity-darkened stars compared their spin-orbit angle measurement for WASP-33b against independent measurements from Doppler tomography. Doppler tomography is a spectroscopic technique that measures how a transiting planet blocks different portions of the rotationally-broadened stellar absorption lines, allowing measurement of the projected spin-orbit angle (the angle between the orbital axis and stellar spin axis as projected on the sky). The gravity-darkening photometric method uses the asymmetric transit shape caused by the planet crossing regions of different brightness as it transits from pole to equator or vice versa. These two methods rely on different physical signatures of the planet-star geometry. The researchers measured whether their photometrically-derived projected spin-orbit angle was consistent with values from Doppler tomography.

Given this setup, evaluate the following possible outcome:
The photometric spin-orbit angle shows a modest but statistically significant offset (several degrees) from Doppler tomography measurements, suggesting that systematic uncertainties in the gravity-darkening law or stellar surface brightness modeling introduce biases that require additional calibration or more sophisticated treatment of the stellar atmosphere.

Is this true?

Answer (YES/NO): NO